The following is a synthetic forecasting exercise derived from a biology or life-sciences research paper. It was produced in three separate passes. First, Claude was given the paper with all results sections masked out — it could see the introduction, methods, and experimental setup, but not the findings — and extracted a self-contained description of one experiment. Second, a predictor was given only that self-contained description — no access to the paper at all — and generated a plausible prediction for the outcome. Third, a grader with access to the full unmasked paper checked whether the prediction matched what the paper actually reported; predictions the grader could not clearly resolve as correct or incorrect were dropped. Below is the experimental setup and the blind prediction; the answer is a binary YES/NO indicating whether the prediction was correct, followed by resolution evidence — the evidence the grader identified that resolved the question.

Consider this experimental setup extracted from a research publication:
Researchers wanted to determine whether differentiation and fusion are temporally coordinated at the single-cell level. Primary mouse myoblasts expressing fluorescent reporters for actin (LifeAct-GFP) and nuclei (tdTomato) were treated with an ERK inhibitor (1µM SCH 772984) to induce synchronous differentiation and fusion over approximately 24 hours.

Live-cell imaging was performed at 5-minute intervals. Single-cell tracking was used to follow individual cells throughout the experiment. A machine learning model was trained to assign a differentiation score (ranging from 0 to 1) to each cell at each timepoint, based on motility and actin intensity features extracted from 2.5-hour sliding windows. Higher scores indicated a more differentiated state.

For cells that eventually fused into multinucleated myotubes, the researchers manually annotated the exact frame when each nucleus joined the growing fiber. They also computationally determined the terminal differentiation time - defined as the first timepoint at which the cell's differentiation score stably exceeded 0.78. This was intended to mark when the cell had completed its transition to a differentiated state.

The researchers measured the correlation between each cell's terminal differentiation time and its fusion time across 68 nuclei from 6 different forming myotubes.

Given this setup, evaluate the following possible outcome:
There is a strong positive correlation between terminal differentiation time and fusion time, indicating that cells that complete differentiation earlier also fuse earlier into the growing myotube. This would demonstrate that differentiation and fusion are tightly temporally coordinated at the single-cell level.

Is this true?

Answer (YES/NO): YES